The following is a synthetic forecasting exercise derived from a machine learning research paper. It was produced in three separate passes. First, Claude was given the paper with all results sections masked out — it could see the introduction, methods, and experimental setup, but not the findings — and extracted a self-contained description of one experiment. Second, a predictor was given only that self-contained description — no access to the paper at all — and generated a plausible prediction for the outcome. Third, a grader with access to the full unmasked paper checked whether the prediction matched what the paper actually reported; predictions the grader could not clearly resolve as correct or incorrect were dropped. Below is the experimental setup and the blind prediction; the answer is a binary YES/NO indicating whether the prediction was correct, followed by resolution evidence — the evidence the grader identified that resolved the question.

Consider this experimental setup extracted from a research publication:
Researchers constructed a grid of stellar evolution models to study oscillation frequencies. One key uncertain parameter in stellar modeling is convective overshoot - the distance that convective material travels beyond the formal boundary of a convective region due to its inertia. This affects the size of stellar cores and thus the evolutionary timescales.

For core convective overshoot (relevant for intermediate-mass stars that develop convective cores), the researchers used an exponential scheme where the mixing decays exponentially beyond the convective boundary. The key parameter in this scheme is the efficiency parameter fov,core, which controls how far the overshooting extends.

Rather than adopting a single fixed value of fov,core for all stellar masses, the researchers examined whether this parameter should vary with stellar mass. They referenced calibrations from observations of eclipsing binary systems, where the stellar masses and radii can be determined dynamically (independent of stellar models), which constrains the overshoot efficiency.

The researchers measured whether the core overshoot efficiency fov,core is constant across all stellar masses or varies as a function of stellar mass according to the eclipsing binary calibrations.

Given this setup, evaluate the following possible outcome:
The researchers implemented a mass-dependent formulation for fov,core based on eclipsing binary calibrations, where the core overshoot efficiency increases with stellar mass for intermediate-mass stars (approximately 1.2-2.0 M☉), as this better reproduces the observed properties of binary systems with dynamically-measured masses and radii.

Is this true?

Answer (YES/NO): NO